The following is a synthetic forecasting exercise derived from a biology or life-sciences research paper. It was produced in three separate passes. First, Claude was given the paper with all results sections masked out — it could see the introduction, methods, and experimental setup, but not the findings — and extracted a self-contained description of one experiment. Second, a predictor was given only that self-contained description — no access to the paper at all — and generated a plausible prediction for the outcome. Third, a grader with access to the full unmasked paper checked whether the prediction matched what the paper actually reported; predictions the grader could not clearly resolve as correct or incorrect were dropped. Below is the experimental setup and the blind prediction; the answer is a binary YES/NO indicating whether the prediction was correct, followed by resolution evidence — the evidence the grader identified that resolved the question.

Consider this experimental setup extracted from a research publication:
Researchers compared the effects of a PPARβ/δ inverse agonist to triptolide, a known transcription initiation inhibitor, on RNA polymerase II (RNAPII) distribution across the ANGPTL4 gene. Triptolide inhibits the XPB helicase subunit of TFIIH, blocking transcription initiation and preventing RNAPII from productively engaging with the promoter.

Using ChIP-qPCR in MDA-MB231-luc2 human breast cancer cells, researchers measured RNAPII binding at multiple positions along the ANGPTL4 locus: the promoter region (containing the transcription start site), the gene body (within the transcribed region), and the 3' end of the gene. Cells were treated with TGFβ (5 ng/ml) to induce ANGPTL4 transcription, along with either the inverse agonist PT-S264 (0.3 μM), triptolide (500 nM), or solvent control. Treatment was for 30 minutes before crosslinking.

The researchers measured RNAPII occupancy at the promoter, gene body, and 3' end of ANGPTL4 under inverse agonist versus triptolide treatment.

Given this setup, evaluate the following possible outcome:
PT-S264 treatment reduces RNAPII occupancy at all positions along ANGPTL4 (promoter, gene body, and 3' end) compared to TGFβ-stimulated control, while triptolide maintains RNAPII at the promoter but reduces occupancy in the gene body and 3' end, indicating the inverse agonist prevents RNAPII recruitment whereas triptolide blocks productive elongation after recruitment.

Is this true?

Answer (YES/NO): NO